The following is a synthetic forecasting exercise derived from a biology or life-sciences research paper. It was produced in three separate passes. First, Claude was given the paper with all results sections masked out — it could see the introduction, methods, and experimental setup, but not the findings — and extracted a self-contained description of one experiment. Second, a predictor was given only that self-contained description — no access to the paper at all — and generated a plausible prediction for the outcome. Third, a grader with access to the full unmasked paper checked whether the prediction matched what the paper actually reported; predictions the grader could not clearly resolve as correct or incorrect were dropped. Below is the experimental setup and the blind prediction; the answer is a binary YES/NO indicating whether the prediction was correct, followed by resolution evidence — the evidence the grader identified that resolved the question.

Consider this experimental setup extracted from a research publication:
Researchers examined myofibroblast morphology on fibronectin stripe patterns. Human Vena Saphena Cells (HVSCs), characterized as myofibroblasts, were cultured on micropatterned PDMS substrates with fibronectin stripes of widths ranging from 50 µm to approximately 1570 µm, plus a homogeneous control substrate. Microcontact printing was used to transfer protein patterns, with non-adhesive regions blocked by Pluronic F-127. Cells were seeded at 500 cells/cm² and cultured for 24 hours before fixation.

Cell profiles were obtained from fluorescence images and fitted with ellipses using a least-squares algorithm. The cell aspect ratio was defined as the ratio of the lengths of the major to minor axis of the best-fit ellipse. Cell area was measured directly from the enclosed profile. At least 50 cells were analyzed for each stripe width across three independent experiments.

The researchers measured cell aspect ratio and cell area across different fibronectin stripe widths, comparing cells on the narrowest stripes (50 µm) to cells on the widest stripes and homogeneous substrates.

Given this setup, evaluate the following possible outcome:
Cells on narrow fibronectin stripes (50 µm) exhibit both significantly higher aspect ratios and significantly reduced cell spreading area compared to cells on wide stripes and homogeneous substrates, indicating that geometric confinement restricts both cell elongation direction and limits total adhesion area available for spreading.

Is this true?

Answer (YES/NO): NO